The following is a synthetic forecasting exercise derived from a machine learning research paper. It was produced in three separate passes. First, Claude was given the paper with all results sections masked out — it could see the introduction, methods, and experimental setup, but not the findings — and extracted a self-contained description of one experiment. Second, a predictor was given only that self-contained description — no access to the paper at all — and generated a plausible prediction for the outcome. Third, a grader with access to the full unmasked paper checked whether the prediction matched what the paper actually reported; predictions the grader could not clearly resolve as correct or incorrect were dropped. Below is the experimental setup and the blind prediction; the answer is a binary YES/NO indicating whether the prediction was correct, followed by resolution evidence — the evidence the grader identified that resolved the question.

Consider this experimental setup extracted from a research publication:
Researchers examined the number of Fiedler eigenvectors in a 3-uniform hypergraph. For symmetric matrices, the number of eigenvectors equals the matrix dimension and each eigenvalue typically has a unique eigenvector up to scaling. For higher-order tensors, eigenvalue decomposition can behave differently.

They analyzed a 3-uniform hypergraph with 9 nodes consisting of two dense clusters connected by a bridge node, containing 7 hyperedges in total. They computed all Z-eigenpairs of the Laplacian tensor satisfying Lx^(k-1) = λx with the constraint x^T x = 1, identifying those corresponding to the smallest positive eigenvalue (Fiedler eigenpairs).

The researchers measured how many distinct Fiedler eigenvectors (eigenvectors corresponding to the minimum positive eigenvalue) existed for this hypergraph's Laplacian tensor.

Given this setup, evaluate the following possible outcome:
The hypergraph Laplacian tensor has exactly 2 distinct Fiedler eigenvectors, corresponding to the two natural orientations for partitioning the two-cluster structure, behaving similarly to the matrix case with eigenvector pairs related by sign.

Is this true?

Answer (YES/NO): NO